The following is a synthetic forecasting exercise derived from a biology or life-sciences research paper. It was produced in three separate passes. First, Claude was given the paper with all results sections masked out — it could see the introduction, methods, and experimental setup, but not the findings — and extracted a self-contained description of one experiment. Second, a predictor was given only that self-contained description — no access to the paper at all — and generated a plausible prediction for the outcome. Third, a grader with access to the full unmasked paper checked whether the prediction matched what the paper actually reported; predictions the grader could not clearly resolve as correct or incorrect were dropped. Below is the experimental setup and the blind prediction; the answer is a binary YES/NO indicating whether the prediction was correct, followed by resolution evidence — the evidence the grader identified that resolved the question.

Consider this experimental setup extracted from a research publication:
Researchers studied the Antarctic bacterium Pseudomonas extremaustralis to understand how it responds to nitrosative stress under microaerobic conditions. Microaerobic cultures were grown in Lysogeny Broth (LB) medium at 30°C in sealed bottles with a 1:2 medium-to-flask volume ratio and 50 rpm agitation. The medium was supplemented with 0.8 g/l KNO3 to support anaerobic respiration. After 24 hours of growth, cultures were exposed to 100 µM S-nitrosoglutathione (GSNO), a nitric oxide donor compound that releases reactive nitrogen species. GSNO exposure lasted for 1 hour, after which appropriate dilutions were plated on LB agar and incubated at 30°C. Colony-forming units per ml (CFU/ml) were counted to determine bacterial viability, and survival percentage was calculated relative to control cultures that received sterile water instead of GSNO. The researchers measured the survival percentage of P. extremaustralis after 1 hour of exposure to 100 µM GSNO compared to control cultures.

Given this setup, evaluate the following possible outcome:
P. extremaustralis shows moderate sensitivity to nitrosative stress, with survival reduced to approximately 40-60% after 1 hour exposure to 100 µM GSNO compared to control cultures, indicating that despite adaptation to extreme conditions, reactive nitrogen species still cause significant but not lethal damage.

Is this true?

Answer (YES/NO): NO